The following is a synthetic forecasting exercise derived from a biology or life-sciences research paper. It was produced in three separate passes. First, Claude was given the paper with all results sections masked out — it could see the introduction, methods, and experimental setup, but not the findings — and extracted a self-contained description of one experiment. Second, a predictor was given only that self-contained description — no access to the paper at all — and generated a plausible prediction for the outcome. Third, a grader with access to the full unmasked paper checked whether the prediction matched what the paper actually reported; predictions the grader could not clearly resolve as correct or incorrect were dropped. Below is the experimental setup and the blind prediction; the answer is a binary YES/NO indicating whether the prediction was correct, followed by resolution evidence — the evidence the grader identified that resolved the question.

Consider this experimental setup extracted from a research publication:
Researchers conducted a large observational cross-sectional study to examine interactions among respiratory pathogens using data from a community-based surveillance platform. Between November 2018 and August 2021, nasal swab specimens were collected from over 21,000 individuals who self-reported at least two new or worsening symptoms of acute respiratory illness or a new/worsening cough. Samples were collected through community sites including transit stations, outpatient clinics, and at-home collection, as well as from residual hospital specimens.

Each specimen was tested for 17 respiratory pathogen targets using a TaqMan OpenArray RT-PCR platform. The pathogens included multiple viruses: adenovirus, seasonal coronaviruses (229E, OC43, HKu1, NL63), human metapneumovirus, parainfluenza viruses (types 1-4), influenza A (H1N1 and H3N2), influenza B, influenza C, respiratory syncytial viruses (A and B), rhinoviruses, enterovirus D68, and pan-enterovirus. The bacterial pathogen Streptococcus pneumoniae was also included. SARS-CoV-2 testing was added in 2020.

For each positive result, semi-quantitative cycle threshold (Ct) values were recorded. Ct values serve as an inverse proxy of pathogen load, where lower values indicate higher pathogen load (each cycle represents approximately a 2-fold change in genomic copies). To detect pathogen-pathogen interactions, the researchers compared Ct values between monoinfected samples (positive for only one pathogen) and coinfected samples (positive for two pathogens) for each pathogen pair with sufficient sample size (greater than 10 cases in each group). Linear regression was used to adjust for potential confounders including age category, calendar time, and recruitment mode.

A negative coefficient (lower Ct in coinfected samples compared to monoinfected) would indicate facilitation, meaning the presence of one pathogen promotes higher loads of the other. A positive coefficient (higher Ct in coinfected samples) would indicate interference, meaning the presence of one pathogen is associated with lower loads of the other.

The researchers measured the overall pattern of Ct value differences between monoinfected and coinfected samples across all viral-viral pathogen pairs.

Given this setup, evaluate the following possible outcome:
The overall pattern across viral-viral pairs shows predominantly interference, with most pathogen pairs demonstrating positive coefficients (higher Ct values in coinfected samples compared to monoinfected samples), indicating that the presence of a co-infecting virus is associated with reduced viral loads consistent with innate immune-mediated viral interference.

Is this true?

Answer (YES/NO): YES